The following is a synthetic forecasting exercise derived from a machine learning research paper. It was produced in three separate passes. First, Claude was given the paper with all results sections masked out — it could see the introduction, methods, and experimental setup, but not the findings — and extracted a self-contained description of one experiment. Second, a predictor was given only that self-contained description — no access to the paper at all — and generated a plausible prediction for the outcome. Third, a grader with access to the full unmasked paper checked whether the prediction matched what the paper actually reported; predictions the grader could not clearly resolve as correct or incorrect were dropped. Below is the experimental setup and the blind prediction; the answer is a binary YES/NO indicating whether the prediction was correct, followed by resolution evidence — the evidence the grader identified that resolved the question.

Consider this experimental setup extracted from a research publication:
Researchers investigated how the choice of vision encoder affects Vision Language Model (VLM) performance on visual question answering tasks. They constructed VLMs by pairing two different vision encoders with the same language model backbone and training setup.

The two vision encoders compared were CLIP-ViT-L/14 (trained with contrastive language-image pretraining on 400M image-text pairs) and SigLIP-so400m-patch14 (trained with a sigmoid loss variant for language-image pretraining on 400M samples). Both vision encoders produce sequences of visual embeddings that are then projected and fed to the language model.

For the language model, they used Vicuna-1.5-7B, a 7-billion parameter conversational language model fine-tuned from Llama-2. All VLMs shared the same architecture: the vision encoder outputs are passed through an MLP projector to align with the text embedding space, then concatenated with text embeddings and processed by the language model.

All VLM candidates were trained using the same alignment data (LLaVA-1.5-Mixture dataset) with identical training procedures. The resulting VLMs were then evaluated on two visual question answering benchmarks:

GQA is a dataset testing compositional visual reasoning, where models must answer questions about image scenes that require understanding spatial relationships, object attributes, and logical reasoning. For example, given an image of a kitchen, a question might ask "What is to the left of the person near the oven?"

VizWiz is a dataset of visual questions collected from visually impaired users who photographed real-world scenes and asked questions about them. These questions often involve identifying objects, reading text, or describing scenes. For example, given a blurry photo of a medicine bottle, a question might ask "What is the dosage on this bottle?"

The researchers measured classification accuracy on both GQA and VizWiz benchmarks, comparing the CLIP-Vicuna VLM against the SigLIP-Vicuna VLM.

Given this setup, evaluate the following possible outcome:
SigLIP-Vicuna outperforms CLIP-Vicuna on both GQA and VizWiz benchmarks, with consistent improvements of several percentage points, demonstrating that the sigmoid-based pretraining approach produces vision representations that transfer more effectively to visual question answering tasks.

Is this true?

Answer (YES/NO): YES